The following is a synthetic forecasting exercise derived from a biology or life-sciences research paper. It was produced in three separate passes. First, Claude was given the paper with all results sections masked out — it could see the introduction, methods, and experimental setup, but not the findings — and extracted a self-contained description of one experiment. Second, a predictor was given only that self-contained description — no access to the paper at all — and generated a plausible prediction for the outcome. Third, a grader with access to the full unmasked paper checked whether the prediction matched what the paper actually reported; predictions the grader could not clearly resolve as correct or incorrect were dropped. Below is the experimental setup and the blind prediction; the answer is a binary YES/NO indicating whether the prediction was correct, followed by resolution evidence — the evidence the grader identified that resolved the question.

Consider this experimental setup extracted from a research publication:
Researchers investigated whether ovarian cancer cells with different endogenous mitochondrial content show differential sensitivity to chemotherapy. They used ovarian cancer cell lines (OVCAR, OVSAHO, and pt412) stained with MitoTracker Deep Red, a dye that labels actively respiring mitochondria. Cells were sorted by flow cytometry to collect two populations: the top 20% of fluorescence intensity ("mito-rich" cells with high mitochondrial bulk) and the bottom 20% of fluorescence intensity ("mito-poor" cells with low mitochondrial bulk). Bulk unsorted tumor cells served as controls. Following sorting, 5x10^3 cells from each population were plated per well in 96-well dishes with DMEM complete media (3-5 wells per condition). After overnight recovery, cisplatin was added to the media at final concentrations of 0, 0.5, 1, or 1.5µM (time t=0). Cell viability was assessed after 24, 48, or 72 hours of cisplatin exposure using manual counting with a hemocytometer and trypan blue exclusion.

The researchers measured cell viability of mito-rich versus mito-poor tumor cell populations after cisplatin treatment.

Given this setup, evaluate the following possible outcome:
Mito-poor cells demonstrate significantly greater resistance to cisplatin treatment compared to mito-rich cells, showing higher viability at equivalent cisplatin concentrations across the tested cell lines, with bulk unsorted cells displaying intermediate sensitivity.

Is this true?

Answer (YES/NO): NO